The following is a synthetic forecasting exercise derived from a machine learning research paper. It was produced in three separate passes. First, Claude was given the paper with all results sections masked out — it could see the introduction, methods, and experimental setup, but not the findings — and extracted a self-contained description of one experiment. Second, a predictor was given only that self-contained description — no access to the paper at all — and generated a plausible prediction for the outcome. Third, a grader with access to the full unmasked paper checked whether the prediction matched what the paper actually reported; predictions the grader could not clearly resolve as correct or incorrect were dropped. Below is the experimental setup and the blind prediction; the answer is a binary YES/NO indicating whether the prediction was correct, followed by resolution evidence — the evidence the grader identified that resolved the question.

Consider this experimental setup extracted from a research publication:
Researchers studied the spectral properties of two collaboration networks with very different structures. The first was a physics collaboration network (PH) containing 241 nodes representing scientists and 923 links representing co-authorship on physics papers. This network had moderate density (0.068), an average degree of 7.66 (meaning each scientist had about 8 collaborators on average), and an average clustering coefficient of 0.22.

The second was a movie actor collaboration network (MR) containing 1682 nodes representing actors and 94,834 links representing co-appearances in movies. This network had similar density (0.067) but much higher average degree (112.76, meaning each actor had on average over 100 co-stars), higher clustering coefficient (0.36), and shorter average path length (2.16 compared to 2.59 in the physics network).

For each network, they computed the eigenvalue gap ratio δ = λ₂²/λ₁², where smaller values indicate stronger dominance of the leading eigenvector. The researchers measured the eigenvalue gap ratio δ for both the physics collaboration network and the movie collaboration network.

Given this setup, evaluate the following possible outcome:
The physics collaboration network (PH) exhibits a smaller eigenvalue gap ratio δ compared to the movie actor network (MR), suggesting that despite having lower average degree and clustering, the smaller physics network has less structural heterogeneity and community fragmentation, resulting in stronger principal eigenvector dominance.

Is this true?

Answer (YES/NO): NO